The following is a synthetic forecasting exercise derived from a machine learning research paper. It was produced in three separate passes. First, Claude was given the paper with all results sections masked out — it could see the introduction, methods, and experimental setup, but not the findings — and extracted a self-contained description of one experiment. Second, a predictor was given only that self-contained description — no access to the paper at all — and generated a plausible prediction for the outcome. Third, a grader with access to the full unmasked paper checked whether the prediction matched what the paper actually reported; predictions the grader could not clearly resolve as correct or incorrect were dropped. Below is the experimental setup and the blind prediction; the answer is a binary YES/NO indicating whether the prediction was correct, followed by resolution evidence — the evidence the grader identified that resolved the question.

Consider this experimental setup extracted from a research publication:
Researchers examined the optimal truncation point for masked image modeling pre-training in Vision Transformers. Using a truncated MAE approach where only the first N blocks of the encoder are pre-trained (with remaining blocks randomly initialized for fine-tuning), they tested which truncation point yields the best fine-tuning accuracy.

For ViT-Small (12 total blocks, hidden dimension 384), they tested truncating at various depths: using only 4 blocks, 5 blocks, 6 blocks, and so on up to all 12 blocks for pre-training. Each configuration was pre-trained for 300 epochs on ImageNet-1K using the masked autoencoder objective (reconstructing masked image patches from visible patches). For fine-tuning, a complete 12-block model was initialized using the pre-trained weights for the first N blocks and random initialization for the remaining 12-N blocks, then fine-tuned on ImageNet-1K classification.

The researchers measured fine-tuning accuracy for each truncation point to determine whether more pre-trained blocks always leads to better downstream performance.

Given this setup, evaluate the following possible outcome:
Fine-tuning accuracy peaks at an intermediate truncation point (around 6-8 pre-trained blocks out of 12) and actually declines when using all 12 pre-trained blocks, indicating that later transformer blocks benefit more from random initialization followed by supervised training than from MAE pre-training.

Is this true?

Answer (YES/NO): NO